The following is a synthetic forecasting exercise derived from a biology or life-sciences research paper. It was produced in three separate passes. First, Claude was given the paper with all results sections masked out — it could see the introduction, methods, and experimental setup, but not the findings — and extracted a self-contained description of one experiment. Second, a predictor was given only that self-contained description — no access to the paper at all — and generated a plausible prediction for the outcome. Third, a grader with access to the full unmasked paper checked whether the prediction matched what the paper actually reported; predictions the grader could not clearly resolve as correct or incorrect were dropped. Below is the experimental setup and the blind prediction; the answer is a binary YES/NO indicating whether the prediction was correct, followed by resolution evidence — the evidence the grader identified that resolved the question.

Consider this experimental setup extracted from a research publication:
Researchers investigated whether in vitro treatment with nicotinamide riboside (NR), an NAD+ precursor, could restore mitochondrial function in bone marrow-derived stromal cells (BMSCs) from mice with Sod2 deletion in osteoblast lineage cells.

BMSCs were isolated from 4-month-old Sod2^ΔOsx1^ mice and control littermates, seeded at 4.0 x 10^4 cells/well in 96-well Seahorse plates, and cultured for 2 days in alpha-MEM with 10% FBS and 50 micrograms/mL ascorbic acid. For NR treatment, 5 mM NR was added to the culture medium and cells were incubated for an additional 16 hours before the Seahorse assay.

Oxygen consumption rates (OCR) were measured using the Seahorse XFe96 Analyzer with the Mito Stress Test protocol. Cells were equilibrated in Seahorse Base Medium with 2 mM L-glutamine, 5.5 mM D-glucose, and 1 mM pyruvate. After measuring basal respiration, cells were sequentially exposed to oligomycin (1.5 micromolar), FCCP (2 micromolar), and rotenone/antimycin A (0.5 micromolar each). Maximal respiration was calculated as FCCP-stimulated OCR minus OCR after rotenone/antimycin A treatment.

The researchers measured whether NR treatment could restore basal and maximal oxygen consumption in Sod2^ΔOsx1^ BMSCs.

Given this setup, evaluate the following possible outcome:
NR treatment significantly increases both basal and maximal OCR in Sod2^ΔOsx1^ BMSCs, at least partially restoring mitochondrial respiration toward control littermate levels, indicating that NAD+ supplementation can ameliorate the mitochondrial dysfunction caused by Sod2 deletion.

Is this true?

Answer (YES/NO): YES